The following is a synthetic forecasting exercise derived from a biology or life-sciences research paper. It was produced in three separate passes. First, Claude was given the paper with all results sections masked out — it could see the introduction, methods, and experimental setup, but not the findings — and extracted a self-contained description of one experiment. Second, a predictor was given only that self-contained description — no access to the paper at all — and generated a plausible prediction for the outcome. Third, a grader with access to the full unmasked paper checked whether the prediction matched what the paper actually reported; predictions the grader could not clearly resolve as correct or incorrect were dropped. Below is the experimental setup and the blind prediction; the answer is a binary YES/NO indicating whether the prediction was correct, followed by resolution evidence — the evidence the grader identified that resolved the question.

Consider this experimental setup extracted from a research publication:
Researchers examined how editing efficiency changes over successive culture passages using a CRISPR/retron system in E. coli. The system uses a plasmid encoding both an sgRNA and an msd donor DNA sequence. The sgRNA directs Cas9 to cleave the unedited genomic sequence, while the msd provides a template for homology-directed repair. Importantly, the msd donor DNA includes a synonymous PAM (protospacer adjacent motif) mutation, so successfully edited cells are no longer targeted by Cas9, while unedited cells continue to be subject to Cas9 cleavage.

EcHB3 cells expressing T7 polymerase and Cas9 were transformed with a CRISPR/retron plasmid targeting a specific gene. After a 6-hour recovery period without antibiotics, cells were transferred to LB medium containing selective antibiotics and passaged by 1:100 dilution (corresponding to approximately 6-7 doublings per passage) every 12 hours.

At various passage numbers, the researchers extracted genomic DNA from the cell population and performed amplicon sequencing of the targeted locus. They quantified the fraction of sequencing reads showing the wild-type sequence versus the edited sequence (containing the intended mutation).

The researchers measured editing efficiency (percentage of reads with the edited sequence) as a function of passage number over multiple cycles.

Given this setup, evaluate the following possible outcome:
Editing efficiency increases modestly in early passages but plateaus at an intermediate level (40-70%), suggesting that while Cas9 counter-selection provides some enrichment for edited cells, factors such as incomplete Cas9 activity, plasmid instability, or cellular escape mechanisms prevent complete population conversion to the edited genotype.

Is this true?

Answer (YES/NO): NO